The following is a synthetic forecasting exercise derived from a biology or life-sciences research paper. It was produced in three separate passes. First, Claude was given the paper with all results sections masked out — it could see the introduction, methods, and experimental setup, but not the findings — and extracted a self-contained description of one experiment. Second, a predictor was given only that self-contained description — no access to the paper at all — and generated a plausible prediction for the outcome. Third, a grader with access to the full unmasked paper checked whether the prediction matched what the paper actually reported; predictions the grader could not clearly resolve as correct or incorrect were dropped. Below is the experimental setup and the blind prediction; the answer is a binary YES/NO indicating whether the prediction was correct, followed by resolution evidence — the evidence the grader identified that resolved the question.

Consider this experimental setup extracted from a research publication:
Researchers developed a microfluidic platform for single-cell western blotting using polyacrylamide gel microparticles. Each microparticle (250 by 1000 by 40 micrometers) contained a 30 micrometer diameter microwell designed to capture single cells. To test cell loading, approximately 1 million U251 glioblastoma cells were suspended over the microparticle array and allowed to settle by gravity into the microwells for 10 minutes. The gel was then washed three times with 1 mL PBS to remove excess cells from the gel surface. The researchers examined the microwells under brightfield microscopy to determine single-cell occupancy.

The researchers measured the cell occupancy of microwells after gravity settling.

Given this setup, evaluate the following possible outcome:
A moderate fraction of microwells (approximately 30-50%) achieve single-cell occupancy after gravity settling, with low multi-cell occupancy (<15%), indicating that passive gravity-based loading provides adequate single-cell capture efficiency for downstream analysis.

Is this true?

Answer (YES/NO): NO